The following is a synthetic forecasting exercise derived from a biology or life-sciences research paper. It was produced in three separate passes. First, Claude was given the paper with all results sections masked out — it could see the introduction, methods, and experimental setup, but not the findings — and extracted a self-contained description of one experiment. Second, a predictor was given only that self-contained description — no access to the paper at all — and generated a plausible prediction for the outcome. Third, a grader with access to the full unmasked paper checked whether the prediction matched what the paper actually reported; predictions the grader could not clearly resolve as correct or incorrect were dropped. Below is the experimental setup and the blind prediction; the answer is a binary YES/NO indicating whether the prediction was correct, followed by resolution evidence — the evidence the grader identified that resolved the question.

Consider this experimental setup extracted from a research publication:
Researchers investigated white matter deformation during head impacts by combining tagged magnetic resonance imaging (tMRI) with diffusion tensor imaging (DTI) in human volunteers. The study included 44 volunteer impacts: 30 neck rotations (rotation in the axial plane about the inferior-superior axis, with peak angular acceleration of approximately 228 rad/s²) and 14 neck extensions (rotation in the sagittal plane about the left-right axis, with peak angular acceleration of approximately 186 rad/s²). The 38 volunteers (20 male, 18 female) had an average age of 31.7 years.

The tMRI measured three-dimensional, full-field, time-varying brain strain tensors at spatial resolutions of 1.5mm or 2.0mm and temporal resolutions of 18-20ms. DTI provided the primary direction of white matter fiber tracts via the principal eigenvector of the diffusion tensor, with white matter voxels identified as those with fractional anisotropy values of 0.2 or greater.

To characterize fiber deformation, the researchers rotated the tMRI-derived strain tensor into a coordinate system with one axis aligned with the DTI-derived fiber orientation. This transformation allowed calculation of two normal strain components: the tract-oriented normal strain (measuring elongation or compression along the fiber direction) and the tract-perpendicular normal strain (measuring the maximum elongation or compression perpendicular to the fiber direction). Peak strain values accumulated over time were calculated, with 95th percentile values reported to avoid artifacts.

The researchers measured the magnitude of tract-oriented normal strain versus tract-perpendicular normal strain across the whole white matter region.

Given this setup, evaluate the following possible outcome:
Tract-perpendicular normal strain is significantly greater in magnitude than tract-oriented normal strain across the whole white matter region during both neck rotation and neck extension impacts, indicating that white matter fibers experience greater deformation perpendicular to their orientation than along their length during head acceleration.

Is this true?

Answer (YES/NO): YES